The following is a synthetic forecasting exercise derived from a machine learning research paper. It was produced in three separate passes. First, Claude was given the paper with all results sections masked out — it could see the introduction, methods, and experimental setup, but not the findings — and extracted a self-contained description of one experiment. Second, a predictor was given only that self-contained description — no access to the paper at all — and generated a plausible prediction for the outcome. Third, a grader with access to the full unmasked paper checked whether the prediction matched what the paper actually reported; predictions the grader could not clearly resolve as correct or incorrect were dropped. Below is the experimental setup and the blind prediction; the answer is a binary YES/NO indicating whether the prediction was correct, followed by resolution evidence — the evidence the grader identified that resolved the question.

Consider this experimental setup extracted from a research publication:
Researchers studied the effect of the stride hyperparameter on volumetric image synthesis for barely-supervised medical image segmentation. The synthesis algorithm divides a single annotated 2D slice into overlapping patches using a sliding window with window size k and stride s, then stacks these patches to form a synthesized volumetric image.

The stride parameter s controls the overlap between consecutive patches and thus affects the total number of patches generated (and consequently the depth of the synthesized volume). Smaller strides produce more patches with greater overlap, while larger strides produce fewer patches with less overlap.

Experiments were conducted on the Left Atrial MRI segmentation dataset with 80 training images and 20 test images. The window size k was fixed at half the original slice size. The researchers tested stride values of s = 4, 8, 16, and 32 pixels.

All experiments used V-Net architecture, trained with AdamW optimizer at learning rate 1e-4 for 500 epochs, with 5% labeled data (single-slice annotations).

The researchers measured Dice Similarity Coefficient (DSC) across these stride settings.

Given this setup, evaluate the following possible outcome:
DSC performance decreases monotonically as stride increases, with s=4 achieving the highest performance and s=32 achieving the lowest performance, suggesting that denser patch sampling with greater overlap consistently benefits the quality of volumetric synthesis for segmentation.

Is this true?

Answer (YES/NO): NO